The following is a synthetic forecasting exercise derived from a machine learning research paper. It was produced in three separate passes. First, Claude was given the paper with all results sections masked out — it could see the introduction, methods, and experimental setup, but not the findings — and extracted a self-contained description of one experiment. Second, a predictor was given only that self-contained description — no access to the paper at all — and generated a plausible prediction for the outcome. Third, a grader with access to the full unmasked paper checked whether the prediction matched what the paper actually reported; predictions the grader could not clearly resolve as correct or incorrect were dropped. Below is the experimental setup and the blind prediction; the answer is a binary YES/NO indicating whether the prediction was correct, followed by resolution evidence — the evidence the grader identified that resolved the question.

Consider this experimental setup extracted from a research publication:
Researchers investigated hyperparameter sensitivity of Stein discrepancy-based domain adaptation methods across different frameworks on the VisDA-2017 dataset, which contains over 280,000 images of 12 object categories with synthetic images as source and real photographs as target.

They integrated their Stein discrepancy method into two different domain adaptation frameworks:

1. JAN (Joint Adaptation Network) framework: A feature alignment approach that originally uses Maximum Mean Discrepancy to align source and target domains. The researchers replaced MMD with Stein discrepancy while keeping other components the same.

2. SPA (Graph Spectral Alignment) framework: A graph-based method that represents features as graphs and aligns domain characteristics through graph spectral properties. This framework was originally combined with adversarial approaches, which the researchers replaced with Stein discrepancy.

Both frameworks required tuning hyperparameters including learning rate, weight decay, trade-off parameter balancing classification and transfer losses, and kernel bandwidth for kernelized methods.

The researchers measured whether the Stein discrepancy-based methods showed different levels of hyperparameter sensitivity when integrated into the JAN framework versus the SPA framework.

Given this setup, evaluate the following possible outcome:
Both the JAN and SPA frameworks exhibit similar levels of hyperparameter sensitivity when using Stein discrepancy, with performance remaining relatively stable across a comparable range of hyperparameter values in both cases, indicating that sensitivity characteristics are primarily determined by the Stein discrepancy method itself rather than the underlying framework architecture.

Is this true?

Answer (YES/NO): NO